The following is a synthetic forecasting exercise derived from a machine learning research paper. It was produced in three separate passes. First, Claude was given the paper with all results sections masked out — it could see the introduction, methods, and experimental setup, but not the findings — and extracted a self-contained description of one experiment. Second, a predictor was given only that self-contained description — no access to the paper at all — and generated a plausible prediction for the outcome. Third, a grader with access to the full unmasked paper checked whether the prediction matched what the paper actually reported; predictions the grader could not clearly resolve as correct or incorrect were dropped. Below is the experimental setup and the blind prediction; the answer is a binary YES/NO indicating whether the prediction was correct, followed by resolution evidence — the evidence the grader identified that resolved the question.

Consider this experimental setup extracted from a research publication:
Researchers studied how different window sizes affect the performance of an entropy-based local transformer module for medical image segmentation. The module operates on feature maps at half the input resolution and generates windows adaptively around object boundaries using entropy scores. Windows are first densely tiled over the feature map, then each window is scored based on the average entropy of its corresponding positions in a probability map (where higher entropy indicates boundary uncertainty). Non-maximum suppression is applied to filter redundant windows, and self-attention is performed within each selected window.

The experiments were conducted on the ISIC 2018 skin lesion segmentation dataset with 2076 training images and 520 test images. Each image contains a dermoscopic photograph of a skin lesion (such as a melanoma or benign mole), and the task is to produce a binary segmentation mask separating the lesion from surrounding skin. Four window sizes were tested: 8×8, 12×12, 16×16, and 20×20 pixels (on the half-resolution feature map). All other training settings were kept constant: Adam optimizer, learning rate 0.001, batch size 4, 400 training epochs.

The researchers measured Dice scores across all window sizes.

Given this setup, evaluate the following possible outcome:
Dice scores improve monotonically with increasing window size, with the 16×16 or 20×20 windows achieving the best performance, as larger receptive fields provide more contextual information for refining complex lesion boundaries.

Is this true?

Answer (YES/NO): NO